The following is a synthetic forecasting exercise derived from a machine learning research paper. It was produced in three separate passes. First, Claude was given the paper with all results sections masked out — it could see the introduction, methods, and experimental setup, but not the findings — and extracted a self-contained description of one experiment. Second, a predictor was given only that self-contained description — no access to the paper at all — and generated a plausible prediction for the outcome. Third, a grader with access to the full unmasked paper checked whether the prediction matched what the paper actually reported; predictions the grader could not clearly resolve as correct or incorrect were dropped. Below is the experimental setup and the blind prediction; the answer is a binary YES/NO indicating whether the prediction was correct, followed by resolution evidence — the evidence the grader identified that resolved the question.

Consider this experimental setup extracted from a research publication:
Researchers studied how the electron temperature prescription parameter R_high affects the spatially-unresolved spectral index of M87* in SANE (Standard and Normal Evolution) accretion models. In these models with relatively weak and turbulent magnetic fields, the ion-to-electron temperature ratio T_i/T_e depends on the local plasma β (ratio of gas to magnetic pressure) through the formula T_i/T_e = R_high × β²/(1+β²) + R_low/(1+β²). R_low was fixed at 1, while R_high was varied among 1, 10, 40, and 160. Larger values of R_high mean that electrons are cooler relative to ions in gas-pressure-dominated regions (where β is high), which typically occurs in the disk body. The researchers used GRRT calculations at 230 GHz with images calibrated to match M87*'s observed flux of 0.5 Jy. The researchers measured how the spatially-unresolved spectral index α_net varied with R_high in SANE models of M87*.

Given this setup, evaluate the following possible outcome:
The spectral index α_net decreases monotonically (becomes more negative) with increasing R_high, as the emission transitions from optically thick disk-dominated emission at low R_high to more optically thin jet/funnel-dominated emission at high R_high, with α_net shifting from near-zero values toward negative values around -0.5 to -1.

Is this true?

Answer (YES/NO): NO